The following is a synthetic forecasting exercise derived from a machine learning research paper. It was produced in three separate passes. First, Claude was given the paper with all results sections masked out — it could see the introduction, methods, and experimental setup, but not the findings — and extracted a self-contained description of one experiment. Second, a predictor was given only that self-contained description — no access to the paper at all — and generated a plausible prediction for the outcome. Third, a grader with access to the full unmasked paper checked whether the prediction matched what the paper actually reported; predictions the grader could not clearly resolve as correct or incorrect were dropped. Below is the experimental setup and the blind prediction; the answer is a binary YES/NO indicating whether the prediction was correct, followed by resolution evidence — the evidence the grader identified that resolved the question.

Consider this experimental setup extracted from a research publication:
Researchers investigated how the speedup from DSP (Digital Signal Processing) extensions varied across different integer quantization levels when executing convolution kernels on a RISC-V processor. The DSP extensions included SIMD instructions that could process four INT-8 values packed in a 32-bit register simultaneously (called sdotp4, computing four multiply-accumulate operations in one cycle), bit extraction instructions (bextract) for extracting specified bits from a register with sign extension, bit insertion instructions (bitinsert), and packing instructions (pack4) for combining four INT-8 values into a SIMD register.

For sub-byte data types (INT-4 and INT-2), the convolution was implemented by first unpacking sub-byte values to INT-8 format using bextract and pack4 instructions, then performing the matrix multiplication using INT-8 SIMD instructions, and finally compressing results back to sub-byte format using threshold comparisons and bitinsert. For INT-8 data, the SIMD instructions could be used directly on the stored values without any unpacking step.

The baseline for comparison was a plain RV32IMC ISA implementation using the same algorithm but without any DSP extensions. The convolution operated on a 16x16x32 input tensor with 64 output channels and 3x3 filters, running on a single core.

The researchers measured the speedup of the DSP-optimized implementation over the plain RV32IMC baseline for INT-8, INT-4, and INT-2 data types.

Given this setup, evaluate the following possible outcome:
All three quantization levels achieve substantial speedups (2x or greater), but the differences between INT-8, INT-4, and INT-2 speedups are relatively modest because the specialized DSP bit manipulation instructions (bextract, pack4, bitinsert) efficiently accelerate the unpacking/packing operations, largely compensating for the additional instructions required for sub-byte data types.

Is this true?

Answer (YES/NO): NO